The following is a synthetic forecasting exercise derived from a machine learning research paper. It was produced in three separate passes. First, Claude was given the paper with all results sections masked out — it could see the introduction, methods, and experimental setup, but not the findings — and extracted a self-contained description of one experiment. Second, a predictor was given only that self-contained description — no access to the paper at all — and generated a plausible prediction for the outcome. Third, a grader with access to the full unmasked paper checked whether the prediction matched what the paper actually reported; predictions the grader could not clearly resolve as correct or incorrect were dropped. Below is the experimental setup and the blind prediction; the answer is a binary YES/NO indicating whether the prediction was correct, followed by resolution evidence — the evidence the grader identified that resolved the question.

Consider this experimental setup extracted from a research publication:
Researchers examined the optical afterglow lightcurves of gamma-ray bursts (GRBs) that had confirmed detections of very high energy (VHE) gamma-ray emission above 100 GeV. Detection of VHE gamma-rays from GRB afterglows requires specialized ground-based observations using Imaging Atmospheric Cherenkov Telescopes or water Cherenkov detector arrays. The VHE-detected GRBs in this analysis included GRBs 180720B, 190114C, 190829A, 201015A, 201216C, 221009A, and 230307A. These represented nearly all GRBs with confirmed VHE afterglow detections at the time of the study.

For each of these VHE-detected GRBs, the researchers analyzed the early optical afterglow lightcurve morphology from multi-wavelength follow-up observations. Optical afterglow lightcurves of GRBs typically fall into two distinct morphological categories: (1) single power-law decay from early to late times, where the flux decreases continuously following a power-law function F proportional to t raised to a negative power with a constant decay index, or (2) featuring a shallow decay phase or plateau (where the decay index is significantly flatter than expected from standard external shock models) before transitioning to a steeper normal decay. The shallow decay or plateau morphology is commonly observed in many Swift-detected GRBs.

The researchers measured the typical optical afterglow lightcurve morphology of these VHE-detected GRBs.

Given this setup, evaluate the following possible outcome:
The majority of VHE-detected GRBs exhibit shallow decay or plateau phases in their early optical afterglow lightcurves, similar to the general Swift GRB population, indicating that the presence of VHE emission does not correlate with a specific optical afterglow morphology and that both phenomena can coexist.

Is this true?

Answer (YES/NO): NO